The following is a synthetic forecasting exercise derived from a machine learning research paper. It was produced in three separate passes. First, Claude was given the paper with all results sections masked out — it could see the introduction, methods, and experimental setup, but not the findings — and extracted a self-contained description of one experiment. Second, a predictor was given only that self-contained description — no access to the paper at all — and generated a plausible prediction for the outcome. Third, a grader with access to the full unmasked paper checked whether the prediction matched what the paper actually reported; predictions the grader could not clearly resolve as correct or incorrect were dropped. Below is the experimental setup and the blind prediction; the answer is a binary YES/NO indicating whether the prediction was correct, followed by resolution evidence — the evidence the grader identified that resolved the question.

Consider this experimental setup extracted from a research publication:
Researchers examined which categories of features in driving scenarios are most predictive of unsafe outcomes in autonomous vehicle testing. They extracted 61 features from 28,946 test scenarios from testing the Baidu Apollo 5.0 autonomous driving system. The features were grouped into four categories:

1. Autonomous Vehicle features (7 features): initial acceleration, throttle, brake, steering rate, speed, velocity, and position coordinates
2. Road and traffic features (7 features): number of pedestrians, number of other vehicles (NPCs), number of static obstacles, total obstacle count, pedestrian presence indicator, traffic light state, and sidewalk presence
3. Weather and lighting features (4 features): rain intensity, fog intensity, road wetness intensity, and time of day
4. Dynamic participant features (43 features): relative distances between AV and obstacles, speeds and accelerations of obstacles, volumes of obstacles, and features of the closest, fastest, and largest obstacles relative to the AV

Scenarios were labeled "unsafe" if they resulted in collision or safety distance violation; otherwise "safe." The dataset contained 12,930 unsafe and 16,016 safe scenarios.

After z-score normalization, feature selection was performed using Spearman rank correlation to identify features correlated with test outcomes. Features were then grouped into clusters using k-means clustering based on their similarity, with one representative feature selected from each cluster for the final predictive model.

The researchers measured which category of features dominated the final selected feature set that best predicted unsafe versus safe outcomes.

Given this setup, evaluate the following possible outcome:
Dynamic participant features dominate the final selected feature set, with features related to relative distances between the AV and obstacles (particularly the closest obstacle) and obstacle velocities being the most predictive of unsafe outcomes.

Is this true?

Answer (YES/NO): NO